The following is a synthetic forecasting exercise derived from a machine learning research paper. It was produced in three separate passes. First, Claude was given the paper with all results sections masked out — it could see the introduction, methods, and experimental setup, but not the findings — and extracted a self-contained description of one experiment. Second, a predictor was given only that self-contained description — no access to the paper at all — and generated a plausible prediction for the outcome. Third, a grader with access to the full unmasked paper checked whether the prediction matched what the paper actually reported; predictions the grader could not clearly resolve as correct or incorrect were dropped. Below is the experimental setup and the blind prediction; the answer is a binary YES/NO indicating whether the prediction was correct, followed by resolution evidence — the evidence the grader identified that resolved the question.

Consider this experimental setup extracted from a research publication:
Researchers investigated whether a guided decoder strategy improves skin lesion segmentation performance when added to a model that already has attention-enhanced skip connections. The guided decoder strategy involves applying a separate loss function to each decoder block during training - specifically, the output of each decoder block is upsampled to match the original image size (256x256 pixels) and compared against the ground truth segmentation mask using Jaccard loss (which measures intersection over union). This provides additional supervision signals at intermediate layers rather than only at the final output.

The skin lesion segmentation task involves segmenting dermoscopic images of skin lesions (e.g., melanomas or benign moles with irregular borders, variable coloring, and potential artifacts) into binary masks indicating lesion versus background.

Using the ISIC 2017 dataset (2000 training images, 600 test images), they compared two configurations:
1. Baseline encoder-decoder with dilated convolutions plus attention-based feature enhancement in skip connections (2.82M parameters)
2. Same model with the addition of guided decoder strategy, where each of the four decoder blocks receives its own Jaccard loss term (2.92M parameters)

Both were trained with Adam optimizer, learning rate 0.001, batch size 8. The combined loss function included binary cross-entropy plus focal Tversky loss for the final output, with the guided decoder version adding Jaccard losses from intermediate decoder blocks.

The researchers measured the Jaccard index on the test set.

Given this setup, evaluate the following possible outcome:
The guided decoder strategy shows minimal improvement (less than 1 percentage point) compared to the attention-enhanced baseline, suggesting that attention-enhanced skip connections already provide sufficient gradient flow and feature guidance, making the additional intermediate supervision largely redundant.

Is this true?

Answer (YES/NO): YES